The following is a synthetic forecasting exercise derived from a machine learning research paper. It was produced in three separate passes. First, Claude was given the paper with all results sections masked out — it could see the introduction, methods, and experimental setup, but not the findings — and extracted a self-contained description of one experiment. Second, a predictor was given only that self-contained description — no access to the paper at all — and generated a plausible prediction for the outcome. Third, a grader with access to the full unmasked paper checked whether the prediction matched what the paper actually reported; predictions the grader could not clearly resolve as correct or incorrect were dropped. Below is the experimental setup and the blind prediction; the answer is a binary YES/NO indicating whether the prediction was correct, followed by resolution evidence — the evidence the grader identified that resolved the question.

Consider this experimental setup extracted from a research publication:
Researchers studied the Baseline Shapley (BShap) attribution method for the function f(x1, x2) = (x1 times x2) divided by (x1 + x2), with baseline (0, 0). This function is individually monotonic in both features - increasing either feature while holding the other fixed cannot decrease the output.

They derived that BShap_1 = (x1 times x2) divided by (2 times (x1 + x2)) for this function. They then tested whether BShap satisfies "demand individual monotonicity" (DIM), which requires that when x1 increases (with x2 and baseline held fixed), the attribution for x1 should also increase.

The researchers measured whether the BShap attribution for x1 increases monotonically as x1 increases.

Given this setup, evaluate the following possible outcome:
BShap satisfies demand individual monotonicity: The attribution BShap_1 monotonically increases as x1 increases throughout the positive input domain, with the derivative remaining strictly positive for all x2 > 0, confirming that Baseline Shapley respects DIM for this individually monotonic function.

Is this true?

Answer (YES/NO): YES